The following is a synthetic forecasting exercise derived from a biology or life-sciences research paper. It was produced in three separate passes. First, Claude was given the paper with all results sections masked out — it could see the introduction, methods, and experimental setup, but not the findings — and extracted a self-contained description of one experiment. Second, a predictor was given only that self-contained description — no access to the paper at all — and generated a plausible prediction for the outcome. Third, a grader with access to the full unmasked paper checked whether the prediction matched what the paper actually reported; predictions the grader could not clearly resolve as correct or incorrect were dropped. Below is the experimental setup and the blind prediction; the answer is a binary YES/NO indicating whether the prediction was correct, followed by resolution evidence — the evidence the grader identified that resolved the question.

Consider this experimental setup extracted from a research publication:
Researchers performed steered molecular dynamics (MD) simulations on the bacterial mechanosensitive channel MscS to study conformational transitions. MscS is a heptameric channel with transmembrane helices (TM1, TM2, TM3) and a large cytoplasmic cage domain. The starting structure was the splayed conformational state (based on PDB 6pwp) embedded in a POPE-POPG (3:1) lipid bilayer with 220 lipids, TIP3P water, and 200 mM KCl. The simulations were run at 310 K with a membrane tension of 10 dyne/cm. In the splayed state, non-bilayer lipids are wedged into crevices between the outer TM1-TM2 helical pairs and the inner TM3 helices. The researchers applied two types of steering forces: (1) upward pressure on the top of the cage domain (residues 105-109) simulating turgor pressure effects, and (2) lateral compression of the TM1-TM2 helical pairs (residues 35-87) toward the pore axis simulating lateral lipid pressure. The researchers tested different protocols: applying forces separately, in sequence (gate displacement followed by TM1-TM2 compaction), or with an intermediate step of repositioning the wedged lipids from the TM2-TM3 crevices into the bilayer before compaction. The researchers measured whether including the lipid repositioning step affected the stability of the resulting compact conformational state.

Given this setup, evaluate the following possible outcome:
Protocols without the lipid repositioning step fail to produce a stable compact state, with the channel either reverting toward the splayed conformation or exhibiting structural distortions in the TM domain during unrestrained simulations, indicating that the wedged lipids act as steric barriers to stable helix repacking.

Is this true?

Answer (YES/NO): YES